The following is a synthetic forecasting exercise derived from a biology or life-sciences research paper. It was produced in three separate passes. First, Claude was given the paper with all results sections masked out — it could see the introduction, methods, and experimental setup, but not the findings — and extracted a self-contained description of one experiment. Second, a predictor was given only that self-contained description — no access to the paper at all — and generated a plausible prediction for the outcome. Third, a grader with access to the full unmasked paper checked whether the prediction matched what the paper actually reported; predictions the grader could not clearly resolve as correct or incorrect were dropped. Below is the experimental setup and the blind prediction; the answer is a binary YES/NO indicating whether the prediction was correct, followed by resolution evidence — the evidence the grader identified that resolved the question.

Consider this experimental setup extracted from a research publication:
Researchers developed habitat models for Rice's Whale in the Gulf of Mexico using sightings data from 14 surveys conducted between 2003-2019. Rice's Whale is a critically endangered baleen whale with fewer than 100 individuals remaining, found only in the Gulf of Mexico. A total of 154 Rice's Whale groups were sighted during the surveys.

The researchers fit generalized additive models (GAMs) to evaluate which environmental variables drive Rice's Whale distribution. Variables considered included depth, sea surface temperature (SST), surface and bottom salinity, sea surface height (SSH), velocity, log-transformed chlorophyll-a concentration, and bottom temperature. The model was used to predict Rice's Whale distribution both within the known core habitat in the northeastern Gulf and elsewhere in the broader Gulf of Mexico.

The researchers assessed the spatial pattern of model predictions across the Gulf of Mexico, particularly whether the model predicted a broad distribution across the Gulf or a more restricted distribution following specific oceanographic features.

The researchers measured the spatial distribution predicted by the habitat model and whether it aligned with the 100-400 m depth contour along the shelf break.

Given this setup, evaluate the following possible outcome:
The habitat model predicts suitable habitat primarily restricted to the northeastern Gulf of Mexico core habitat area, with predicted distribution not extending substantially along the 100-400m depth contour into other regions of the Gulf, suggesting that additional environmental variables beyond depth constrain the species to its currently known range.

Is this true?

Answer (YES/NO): NO